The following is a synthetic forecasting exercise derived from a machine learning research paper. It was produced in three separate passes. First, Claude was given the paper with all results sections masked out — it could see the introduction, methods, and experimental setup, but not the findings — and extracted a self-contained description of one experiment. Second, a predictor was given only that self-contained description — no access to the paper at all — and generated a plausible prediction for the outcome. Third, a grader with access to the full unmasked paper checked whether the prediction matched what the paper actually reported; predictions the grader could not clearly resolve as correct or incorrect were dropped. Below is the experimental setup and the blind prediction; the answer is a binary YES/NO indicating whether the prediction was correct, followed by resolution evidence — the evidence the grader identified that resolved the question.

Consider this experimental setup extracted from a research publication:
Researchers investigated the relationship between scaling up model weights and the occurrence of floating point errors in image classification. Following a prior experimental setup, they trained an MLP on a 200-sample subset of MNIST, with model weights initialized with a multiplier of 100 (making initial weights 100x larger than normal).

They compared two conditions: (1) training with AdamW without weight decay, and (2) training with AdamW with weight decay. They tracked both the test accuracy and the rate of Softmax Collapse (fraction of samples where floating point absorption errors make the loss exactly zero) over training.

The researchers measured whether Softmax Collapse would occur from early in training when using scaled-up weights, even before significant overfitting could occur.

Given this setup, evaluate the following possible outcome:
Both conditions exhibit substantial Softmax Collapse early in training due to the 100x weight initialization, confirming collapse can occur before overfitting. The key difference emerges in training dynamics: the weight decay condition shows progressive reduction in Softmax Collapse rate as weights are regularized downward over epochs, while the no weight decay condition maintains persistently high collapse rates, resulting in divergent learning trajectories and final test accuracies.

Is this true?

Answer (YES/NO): YES